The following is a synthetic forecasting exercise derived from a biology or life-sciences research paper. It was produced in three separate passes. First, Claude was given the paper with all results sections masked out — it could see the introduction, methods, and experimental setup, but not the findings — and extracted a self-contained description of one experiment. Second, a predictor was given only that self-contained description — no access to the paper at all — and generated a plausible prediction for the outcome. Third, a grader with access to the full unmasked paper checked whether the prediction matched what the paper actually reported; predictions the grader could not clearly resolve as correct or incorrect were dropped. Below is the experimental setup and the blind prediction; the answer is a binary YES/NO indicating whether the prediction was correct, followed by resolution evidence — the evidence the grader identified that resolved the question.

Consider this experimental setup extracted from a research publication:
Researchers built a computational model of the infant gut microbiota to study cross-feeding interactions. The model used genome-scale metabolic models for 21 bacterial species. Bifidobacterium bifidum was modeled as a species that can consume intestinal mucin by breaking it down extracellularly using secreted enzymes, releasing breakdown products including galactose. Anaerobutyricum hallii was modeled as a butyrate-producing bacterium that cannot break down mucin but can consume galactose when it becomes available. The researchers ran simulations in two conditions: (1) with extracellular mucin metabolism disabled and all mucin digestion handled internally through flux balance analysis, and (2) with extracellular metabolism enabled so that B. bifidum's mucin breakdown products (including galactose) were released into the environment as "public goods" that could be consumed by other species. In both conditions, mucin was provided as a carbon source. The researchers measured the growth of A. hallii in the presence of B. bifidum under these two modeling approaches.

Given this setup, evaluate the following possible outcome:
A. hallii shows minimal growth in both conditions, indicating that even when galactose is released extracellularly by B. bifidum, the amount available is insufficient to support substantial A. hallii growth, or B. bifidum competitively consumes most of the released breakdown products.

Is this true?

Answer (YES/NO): NO